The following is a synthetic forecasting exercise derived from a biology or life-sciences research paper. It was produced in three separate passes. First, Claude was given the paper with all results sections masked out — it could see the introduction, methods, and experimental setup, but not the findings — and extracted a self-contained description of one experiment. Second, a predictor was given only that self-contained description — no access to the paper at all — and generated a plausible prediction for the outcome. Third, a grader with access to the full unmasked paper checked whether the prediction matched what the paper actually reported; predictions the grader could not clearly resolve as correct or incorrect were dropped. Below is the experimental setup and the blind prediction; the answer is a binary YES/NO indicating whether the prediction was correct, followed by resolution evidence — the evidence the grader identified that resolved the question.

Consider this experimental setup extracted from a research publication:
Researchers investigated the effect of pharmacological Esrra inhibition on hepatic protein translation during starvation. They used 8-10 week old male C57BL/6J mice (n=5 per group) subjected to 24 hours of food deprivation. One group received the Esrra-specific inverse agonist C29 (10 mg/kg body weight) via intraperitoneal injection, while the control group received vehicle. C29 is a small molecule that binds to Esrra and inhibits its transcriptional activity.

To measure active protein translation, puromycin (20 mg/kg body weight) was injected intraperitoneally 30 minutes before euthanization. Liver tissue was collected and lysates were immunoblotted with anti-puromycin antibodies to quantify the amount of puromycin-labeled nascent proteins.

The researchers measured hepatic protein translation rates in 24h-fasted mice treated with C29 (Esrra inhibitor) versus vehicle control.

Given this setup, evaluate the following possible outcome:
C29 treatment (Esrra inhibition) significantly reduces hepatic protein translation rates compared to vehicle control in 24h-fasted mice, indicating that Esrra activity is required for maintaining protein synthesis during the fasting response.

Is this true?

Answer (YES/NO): YES